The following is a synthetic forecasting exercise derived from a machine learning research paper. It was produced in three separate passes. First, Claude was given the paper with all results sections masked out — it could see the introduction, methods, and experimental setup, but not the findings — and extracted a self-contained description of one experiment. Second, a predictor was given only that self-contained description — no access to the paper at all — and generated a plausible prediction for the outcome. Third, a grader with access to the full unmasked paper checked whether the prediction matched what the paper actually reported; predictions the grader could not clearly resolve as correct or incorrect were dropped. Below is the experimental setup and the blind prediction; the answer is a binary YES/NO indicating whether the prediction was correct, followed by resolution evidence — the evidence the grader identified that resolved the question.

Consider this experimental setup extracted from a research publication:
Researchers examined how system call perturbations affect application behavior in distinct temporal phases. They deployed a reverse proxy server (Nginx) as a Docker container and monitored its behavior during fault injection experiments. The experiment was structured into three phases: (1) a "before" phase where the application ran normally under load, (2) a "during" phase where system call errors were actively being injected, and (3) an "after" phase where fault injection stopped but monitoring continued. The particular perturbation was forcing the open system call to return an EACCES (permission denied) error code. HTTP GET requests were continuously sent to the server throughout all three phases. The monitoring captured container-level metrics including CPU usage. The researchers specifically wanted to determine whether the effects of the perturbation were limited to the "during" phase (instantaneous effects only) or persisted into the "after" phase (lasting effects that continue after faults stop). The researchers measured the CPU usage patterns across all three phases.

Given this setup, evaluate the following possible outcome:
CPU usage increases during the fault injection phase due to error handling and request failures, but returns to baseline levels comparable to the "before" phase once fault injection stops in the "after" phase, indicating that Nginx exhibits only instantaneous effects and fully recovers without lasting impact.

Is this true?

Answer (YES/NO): NO